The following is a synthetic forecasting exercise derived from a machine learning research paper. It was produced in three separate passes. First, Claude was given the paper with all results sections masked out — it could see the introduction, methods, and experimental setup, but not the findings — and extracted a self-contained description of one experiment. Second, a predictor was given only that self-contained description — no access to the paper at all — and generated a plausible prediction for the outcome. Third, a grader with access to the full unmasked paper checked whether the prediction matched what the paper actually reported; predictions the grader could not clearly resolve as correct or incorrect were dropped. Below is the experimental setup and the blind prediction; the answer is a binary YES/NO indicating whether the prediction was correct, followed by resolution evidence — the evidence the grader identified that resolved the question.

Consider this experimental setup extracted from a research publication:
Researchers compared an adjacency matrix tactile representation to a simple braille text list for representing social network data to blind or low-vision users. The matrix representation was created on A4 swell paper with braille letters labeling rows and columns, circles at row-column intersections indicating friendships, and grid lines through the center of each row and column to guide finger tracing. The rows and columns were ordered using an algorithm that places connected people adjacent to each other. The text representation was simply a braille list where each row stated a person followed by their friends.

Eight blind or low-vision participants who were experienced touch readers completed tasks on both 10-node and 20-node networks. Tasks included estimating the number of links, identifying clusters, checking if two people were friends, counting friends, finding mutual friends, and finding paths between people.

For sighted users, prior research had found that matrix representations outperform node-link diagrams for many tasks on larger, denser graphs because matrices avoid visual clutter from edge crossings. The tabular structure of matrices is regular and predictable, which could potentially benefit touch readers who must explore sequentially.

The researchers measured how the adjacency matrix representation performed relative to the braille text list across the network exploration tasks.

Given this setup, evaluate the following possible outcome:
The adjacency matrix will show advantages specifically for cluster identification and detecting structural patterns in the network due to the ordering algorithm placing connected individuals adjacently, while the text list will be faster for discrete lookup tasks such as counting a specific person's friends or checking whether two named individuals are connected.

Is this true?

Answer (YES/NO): NO